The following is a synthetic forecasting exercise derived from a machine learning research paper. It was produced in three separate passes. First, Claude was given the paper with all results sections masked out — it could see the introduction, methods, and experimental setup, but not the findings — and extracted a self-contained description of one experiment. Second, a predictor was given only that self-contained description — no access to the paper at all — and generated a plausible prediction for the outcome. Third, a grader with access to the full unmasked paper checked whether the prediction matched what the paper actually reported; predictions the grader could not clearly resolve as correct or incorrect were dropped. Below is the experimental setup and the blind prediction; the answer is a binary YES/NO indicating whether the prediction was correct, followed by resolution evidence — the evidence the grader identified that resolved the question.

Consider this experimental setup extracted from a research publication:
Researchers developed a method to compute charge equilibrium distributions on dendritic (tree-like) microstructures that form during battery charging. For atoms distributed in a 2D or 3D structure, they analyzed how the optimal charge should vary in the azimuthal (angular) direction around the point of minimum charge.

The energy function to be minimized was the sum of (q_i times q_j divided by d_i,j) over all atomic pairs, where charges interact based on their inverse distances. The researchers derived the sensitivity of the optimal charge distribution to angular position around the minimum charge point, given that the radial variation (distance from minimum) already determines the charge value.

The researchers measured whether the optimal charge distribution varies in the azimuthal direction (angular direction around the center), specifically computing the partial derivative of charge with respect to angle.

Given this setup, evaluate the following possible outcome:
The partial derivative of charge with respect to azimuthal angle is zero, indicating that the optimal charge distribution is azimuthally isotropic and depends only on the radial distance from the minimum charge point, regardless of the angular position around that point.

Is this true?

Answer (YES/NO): YES